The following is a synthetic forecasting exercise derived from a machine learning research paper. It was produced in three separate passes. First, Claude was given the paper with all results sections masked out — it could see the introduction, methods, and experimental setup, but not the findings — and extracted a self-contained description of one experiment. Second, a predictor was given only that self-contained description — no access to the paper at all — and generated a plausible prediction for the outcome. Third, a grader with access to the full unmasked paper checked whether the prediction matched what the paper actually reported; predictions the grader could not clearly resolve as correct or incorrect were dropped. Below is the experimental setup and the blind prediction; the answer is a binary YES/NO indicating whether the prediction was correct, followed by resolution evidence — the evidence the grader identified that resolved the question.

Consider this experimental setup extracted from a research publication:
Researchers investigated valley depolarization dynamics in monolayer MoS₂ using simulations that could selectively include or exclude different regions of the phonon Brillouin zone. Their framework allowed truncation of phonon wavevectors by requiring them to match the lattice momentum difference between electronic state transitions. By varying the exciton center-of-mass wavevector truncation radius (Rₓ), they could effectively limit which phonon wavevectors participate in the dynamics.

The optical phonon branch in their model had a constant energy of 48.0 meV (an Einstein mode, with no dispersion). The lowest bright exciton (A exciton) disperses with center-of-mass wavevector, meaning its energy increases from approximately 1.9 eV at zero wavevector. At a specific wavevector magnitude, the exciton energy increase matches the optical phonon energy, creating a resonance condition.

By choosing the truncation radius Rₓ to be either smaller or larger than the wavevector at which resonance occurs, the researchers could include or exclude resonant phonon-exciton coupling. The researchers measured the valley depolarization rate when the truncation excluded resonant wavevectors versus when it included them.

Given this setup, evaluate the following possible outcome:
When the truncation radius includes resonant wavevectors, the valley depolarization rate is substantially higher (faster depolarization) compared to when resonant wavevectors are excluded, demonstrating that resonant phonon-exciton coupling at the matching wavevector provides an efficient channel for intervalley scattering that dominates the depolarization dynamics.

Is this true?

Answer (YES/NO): YES